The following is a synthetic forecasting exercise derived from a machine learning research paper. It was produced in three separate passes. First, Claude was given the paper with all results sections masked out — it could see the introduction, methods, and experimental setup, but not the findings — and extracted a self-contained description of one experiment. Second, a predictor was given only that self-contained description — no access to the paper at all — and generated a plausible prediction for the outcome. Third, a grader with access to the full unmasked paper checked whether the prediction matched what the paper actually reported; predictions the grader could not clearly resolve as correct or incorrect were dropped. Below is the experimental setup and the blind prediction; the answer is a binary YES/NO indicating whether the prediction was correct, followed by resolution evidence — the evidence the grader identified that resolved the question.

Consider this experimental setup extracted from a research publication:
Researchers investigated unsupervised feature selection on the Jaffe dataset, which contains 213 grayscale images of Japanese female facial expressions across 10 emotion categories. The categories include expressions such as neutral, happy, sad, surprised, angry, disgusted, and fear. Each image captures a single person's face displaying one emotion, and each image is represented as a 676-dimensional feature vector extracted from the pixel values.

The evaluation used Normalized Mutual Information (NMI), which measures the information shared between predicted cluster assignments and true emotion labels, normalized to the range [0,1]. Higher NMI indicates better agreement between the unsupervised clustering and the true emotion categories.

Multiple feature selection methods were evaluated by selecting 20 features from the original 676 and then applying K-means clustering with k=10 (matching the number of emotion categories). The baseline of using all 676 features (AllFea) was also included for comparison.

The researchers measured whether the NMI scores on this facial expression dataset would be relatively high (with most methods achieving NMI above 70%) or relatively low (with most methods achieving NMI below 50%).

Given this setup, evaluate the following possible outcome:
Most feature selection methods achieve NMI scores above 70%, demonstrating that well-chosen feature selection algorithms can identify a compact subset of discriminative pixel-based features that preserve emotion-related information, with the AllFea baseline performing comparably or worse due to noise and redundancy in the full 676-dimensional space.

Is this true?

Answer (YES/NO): NO